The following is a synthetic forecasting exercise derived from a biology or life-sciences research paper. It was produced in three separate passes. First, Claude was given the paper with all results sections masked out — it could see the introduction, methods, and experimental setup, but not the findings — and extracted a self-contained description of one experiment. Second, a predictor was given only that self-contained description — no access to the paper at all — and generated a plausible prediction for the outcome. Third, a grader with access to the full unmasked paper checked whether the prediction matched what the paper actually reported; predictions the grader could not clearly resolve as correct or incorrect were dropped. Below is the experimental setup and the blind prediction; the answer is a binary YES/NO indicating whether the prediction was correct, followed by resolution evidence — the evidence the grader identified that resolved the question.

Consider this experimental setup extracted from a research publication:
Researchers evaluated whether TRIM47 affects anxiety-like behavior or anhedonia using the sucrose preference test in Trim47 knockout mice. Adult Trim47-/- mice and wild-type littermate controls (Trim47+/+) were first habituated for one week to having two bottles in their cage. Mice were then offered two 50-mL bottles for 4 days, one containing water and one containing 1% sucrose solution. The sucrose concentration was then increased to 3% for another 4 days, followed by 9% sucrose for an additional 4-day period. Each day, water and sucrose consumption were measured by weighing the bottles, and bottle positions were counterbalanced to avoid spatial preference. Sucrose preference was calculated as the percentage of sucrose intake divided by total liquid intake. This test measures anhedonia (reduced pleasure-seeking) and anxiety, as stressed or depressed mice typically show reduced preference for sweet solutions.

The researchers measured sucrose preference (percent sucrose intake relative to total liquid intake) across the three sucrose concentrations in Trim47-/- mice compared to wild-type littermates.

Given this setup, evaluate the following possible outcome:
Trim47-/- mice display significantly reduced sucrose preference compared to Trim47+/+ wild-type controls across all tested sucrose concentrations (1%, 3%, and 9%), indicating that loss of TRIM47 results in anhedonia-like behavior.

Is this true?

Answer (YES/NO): NO